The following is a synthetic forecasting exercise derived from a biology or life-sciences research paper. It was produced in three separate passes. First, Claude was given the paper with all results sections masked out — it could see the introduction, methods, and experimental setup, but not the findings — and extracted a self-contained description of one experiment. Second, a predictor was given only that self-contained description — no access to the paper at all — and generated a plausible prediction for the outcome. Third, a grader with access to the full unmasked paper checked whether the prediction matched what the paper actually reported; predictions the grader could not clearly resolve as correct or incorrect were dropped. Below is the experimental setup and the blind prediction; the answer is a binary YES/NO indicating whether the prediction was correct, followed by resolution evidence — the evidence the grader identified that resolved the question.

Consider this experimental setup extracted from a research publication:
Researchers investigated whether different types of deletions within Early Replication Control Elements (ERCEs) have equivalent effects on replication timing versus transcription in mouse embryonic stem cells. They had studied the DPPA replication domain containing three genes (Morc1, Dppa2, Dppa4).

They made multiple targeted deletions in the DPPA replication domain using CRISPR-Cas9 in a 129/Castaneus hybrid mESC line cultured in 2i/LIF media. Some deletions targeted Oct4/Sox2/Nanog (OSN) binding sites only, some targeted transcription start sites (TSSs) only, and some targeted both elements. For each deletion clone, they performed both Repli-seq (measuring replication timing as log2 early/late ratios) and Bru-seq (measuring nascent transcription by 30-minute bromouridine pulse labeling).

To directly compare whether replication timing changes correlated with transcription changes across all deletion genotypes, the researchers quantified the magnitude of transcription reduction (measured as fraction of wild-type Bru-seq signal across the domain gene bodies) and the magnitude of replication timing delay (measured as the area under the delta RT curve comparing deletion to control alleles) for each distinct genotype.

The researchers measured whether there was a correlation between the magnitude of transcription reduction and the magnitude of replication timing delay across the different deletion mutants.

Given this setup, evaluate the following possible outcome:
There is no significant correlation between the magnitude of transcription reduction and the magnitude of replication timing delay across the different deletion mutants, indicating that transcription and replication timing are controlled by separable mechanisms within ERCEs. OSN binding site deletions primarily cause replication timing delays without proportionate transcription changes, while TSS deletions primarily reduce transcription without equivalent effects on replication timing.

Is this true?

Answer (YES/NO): NO